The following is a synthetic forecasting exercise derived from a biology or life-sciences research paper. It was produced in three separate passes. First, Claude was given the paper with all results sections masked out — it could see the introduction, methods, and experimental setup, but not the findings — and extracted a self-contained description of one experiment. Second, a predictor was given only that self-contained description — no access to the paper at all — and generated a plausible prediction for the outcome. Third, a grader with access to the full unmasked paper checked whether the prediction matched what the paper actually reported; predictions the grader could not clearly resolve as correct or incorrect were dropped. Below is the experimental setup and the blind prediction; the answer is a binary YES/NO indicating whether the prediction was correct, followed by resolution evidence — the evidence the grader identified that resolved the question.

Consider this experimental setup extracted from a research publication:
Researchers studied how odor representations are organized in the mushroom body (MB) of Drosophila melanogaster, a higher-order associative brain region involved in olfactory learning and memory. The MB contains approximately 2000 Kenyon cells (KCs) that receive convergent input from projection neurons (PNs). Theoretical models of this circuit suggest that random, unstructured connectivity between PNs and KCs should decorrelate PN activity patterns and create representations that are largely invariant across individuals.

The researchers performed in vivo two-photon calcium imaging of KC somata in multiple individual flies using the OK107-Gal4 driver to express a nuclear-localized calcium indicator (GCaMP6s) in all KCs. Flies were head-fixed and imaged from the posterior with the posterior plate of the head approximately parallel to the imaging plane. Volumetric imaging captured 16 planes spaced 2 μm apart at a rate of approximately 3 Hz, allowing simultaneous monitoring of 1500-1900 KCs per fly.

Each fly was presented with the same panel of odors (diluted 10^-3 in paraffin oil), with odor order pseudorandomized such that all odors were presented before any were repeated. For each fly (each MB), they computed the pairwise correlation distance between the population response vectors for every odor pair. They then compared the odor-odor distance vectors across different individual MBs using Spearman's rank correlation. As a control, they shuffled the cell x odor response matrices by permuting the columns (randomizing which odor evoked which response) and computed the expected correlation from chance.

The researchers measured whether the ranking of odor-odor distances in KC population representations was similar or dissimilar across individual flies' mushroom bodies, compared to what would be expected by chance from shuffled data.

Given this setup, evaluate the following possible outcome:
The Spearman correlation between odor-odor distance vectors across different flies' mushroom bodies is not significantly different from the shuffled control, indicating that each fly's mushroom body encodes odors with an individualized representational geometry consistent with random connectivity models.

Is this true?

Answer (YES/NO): NO